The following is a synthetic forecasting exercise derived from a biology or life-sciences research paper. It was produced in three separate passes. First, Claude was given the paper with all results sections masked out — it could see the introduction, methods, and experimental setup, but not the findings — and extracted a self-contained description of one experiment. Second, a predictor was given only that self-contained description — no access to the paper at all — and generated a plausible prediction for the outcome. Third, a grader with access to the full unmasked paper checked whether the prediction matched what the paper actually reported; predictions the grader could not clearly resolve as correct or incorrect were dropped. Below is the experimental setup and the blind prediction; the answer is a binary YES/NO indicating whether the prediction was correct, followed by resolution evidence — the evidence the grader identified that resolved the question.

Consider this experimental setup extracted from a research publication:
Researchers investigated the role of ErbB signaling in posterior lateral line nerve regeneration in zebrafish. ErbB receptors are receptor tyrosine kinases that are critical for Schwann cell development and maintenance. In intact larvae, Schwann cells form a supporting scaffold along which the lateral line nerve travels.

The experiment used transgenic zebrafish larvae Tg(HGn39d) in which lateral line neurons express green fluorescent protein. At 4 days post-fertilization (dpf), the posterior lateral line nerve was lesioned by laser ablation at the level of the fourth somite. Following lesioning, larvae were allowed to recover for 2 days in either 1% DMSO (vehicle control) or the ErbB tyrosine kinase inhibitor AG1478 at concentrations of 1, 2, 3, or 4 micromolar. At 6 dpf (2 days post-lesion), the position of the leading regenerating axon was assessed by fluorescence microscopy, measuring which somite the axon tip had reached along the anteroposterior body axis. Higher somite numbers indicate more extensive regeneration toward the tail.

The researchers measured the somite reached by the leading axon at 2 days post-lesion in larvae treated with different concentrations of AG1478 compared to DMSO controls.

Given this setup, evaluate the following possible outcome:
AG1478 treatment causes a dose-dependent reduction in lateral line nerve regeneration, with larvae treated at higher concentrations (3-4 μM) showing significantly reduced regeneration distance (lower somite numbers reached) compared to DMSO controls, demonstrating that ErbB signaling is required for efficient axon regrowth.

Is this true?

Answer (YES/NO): NO